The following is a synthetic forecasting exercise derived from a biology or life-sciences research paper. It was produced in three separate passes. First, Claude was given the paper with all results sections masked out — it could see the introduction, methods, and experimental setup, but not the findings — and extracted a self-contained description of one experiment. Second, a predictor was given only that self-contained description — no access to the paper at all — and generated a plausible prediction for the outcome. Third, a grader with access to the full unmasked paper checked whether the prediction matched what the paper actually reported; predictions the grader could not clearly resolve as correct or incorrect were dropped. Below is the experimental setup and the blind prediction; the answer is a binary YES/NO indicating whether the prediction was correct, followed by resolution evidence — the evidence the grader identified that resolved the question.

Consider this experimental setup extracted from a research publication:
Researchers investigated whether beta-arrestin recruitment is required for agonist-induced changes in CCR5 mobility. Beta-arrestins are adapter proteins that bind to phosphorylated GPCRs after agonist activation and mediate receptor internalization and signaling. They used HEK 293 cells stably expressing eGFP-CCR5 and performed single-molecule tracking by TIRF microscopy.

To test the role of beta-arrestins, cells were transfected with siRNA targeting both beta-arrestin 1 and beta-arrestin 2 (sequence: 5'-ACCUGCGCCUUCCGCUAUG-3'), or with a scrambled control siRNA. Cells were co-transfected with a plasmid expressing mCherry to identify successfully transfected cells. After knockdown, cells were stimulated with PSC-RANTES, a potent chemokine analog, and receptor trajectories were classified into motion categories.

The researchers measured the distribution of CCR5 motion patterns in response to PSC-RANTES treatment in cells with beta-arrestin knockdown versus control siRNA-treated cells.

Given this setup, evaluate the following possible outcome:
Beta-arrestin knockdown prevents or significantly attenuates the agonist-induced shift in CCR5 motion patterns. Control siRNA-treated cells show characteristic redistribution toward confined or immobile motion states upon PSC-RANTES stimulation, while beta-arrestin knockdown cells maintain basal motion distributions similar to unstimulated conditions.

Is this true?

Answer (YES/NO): YES